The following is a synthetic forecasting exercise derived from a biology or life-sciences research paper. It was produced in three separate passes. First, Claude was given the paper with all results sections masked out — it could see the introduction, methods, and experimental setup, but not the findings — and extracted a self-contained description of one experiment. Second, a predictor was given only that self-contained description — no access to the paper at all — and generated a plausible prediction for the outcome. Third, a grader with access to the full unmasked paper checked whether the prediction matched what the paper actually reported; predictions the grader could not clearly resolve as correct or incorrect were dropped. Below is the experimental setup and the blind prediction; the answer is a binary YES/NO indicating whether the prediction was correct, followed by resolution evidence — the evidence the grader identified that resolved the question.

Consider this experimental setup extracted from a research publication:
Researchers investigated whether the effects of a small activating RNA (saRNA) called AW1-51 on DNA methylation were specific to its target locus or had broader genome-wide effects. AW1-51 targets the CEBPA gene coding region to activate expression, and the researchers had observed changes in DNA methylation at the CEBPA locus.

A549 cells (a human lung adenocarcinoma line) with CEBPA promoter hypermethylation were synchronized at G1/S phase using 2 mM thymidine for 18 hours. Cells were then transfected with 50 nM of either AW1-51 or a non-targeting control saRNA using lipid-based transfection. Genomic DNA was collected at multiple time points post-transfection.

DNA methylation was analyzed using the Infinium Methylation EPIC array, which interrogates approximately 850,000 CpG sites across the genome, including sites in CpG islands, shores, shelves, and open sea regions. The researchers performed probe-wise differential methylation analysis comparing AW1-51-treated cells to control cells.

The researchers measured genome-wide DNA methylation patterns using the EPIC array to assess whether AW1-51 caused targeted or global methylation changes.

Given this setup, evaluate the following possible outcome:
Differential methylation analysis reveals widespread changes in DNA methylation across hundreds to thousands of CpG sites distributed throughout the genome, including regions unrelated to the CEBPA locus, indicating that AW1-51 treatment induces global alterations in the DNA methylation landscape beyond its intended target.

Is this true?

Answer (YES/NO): NO